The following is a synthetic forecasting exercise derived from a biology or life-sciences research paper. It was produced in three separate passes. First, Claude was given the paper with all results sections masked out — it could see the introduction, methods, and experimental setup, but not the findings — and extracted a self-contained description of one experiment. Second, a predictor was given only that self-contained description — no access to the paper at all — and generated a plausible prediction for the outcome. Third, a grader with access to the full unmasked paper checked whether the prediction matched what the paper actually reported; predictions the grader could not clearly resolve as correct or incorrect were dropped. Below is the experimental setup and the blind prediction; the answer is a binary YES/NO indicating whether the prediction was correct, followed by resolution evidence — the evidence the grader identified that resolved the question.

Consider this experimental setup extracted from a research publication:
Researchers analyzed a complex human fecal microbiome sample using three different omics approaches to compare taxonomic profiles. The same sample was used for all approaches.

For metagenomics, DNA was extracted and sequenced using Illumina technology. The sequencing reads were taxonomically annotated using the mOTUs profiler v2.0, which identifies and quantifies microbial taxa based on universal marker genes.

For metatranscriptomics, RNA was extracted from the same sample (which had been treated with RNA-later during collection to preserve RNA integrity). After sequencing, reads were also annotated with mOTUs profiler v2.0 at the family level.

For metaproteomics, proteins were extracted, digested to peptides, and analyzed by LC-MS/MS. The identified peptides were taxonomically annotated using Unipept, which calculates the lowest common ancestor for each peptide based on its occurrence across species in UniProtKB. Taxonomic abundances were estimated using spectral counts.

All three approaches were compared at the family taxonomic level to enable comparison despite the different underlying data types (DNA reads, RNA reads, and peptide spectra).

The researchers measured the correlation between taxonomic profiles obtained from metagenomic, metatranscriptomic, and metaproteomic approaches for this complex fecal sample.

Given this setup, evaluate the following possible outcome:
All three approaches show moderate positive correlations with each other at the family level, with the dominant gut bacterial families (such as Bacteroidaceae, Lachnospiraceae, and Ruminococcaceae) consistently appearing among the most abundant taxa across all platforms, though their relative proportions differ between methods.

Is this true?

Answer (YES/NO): NO